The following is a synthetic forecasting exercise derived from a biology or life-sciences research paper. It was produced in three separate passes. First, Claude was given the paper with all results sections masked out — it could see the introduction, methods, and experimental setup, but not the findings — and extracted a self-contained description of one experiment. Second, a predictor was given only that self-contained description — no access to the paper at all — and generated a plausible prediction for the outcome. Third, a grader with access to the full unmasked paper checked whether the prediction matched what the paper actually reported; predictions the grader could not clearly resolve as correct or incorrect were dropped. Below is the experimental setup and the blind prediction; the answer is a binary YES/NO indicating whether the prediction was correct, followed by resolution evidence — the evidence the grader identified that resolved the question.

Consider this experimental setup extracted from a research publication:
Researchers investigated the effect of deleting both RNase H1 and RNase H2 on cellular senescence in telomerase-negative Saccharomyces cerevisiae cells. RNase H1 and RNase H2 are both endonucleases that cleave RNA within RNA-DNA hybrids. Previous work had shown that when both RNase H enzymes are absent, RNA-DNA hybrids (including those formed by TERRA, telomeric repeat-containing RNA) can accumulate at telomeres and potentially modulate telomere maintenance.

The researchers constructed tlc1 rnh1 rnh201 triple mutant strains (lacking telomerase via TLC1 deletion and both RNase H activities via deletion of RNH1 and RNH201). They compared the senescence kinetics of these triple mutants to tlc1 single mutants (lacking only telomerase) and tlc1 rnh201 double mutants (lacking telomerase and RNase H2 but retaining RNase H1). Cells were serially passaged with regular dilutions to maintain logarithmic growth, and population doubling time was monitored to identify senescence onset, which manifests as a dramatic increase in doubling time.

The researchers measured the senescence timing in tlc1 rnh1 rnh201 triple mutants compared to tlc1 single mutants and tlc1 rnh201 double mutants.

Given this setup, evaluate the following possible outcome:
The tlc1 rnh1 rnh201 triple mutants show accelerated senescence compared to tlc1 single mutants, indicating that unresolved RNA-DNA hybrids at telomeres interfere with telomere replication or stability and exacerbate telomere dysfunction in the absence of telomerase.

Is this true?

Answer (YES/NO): NO